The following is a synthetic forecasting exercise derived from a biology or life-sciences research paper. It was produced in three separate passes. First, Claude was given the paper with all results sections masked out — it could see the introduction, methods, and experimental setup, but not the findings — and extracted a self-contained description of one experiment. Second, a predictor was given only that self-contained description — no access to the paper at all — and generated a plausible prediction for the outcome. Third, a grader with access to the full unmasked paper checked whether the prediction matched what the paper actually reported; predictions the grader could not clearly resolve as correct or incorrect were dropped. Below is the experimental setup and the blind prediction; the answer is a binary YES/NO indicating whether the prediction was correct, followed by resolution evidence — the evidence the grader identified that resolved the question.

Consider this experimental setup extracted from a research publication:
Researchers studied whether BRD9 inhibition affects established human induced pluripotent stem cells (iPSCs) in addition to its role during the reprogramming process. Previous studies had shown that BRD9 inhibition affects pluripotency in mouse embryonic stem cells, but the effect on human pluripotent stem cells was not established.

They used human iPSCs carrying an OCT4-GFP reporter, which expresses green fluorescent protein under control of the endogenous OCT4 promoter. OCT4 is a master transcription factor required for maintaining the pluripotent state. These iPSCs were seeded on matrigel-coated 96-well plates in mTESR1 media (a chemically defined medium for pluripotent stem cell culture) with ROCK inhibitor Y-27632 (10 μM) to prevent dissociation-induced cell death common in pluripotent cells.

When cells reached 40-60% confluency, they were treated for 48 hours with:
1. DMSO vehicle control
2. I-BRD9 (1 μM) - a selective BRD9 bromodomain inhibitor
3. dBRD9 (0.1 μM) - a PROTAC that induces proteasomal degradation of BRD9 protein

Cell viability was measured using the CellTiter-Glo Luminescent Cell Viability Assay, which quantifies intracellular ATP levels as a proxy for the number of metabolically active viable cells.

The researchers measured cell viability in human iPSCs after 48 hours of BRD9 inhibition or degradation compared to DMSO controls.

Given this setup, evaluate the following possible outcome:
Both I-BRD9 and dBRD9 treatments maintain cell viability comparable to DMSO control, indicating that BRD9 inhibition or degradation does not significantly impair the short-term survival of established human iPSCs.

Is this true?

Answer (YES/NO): YES